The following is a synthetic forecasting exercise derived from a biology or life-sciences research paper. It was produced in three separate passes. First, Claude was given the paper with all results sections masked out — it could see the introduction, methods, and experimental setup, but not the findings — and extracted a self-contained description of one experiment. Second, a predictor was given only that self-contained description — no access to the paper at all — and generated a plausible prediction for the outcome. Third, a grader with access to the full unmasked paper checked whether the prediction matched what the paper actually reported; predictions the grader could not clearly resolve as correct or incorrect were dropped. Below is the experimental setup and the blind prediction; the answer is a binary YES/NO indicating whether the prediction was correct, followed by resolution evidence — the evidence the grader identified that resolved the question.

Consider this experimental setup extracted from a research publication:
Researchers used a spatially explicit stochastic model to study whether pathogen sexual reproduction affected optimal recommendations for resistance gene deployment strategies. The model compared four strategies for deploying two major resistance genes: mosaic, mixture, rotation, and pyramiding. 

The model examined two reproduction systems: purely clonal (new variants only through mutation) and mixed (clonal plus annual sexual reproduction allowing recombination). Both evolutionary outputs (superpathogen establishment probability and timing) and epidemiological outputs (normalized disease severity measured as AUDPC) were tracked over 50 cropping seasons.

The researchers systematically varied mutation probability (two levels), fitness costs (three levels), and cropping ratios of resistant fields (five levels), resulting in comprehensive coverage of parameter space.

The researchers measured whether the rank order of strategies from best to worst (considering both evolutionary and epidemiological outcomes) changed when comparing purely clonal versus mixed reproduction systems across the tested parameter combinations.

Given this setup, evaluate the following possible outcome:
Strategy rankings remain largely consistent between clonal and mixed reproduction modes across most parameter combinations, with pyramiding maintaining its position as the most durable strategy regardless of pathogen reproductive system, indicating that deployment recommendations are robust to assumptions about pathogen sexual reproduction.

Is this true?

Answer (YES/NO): YES